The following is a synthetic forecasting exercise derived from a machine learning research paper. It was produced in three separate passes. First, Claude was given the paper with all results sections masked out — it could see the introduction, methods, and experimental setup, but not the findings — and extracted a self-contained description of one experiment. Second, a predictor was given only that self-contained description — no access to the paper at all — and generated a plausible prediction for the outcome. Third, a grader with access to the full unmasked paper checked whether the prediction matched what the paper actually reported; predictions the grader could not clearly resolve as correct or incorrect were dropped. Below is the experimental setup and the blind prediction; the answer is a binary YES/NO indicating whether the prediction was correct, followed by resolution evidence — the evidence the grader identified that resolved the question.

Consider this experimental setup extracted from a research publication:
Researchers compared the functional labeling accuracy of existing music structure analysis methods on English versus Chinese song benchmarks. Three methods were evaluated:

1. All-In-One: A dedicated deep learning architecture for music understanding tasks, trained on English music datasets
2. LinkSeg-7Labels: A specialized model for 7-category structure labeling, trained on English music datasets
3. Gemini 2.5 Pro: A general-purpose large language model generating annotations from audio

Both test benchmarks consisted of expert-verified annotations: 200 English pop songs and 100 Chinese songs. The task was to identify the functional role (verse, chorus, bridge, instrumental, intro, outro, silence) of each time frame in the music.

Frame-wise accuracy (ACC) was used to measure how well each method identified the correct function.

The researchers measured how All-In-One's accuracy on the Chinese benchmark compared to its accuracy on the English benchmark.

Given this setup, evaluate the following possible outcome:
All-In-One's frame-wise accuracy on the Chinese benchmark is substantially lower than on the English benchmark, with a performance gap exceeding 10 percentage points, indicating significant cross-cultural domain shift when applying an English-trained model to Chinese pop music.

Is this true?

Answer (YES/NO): NO